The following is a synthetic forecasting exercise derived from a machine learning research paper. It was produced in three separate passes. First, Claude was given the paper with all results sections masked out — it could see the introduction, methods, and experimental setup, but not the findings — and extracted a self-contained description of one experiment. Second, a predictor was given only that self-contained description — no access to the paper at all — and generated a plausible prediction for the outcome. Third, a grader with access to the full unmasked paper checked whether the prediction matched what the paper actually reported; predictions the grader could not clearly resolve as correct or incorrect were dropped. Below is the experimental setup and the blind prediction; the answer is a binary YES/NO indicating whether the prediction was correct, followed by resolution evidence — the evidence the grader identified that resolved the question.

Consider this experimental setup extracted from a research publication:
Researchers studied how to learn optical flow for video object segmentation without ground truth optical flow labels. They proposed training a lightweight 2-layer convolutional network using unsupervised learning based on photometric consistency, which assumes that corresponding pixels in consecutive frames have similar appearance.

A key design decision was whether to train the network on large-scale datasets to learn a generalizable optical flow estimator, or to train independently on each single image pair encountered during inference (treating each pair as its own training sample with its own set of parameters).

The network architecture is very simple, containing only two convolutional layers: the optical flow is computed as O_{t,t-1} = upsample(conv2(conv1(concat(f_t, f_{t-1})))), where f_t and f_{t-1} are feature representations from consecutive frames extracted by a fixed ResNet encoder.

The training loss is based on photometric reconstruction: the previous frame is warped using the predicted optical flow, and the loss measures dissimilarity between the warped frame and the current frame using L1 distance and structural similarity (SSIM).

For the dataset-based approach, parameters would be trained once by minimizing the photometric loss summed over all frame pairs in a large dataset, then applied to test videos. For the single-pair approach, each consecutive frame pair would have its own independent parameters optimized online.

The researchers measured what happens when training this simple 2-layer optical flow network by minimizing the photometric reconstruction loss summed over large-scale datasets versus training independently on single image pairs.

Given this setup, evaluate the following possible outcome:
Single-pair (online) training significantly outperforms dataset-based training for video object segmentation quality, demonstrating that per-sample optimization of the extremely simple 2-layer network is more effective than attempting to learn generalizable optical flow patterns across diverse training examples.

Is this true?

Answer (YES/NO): YES